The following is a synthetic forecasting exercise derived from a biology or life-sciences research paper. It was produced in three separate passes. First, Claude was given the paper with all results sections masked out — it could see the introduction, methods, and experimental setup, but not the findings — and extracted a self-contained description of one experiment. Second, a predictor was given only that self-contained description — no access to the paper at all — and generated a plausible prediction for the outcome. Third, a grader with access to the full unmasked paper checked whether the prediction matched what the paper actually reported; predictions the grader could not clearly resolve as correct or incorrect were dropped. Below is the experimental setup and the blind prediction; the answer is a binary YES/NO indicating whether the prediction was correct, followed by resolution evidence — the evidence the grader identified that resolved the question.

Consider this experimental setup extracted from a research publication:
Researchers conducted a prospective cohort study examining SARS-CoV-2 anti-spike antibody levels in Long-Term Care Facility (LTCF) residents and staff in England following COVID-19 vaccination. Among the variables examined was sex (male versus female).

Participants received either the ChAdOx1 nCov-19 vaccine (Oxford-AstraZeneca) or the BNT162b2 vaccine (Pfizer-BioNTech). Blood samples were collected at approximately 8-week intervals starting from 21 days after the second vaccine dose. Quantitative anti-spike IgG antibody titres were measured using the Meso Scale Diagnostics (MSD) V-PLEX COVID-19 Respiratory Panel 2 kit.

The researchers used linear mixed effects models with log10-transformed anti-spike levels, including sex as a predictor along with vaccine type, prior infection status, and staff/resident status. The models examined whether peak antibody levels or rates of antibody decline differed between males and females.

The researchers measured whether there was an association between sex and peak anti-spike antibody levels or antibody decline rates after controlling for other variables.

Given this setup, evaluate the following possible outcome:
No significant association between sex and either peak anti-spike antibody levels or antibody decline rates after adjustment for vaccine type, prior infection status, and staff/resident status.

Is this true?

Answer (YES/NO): NO